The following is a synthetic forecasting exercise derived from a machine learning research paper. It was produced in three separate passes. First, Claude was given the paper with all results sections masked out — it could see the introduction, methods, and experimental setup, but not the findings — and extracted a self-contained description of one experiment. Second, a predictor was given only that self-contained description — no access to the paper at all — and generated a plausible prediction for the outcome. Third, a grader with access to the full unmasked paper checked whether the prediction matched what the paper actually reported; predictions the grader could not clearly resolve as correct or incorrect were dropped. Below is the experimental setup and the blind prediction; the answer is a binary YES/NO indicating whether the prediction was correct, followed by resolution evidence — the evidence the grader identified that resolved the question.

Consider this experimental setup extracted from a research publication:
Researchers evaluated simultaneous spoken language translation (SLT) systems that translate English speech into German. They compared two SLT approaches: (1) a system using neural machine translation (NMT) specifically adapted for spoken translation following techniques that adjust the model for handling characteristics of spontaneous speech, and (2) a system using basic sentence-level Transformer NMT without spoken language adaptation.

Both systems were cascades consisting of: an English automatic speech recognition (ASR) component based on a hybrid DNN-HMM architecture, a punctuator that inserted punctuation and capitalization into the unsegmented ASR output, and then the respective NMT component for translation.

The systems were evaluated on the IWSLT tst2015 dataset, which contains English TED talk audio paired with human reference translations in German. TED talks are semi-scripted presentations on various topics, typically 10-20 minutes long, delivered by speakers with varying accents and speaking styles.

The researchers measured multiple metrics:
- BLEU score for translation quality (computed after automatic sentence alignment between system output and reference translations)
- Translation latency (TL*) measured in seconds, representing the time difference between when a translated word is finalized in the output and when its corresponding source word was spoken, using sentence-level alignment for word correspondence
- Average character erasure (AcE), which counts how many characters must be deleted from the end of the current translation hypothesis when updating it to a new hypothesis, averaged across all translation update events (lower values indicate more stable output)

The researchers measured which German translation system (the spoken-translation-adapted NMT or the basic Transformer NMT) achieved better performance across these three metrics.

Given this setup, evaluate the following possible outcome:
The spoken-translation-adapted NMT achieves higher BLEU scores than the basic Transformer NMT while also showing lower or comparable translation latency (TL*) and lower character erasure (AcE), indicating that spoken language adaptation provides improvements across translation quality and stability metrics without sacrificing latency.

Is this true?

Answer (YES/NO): NO